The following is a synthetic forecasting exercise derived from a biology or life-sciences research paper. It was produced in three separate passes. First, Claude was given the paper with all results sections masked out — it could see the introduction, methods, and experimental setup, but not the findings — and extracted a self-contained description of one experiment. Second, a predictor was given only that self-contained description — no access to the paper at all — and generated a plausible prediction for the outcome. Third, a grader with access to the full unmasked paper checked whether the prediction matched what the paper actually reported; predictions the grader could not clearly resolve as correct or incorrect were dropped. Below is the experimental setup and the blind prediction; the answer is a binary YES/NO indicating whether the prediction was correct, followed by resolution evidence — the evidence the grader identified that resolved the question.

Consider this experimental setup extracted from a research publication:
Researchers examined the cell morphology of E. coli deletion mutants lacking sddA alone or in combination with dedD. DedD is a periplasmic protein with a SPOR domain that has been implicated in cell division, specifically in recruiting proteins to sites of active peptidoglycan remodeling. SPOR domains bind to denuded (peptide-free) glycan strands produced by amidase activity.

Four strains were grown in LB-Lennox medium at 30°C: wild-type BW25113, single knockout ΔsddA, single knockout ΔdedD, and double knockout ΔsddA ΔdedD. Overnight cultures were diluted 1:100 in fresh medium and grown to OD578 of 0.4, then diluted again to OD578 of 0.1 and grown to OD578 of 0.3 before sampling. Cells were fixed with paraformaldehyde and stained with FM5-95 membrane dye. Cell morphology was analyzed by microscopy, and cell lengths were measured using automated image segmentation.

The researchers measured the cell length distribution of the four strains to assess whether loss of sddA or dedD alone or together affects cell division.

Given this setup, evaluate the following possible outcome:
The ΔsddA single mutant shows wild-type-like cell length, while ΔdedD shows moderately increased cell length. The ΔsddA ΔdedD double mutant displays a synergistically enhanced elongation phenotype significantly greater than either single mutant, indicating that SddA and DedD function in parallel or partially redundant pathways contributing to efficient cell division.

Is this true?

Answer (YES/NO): NO